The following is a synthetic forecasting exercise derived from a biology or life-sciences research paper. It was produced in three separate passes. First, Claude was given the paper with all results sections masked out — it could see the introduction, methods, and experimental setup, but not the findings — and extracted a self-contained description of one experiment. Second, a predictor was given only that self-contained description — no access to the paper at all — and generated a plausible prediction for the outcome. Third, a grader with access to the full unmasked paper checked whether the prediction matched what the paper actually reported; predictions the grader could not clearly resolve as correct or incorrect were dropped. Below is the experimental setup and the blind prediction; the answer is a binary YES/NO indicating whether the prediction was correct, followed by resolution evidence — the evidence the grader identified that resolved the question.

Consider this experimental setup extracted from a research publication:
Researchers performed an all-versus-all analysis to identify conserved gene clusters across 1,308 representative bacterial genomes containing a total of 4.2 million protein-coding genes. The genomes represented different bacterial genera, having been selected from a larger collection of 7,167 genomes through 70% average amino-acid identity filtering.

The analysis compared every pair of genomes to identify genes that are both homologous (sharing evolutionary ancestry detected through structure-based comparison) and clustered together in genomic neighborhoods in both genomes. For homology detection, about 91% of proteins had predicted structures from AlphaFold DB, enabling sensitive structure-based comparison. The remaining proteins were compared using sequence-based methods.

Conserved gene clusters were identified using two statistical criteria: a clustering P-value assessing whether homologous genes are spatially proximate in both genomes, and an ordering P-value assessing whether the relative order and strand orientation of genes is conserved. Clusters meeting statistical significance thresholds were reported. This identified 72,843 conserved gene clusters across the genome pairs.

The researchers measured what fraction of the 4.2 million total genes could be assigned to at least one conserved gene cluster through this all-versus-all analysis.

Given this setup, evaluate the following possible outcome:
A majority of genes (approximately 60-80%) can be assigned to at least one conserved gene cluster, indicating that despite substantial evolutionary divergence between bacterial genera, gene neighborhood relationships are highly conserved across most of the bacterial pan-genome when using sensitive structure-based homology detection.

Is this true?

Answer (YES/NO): NO